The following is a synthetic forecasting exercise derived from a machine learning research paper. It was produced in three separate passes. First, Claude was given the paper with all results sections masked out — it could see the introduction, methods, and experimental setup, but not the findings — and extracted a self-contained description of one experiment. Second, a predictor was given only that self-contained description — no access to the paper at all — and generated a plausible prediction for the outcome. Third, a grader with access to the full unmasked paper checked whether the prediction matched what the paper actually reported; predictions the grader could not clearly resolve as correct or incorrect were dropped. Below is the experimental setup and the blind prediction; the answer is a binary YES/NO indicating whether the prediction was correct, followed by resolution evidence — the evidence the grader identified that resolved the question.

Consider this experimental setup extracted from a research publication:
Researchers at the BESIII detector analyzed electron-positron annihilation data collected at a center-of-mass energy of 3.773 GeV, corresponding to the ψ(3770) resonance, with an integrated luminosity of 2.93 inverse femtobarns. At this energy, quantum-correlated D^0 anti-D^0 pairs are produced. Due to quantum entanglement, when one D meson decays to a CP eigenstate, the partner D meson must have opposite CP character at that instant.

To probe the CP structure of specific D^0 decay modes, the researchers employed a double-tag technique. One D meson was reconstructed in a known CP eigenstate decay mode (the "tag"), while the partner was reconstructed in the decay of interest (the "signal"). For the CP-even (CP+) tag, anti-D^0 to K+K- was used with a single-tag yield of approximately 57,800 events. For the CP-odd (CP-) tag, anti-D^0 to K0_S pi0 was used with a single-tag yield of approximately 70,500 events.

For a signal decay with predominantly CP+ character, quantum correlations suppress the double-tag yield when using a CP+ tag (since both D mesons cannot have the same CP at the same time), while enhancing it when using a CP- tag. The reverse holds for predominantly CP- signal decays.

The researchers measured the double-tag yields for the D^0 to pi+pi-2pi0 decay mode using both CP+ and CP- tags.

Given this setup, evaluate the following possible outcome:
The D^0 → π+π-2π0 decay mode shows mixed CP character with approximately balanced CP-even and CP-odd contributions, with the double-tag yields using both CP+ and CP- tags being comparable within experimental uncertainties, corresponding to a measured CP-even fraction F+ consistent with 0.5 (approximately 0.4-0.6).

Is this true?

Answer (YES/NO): NO